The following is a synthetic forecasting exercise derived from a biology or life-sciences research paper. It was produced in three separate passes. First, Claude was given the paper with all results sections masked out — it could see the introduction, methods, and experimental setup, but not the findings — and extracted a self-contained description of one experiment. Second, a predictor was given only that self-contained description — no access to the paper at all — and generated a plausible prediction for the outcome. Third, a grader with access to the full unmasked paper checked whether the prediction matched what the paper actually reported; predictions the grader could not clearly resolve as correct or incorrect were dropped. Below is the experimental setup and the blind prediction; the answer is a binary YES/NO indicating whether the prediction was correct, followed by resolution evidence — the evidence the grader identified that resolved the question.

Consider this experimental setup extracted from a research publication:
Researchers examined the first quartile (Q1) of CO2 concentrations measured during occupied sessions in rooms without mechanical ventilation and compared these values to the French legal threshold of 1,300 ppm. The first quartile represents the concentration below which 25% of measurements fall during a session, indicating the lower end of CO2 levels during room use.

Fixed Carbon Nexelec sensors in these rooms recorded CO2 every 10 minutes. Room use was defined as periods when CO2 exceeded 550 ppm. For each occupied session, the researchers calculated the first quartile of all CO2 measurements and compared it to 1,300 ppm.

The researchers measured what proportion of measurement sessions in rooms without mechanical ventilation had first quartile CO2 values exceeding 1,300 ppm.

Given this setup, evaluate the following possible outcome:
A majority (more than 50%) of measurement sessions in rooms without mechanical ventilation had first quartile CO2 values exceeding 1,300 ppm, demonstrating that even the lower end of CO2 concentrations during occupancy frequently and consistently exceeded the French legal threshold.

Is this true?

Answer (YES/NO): YES